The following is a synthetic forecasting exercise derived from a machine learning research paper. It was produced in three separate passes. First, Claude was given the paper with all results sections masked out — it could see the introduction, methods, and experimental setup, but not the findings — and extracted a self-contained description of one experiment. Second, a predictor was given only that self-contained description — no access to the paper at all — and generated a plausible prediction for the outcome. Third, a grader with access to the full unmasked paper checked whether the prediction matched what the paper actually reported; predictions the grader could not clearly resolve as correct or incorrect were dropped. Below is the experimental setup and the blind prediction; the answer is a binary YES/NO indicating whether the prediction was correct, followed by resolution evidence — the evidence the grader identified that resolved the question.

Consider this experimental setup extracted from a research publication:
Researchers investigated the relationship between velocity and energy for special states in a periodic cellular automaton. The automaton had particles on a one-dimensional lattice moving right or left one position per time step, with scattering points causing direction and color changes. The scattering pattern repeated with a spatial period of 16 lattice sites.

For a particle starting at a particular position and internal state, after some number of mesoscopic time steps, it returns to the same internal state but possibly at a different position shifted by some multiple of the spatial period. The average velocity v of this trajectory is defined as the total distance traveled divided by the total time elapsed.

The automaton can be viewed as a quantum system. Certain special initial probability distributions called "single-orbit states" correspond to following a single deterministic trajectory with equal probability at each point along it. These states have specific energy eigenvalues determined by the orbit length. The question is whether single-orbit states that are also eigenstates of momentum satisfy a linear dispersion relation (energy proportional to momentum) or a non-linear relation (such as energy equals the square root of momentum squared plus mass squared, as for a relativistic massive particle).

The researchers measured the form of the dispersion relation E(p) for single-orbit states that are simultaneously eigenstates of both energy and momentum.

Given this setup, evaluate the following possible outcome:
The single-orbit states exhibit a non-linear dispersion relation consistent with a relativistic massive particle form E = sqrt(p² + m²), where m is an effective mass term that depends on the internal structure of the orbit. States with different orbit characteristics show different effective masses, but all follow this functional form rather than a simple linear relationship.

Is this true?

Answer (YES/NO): NO